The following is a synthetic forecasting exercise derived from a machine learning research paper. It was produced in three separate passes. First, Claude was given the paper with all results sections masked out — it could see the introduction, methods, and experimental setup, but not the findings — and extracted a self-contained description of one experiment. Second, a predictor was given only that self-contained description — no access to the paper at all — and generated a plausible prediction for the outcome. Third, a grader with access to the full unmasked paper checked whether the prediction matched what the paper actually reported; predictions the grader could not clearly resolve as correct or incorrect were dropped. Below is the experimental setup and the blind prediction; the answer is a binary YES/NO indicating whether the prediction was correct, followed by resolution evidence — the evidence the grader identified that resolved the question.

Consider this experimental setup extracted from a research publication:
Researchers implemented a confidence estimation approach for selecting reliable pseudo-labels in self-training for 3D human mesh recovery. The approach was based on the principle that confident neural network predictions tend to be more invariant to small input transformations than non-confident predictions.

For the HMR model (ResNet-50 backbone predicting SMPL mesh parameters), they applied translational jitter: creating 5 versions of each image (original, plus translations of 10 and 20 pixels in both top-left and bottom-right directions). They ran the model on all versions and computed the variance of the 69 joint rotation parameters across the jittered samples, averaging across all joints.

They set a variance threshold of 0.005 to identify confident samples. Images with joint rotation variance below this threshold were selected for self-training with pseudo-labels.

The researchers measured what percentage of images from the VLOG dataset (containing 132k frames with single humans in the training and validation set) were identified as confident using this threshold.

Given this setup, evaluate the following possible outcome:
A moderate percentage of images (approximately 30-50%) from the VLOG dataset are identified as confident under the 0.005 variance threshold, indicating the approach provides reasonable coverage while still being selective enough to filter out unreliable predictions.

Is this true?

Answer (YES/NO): NO